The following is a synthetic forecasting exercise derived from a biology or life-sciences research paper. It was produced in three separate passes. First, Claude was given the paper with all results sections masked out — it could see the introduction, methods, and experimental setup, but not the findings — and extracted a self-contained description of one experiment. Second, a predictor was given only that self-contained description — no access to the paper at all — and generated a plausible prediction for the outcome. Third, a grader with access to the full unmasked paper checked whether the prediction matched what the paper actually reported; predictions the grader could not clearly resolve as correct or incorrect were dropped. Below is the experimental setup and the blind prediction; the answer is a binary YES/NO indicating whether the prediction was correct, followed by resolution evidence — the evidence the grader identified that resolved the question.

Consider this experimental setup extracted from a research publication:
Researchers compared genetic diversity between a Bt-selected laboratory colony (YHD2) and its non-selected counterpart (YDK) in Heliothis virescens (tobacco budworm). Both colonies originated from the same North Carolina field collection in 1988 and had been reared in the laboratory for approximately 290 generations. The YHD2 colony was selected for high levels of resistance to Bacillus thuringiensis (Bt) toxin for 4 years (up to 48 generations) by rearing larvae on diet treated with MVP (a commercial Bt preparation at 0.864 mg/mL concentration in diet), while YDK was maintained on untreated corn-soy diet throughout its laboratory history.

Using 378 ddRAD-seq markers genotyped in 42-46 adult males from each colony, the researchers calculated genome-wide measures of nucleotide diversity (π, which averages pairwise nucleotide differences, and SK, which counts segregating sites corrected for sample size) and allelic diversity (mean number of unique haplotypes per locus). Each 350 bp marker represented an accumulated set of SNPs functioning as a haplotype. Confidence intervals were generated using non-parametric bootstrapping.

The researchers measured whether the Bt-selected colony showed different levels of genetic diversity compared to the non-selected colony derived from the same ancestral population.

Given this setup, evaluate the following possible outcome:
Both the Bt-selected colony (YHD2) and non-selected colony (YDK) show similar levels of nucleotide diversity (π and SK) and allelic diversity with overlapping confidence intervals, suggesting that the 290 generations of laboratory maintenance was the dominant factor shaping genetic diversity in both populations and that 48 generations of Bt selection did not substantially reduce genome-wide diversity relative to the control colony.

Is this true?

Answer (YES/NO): NO